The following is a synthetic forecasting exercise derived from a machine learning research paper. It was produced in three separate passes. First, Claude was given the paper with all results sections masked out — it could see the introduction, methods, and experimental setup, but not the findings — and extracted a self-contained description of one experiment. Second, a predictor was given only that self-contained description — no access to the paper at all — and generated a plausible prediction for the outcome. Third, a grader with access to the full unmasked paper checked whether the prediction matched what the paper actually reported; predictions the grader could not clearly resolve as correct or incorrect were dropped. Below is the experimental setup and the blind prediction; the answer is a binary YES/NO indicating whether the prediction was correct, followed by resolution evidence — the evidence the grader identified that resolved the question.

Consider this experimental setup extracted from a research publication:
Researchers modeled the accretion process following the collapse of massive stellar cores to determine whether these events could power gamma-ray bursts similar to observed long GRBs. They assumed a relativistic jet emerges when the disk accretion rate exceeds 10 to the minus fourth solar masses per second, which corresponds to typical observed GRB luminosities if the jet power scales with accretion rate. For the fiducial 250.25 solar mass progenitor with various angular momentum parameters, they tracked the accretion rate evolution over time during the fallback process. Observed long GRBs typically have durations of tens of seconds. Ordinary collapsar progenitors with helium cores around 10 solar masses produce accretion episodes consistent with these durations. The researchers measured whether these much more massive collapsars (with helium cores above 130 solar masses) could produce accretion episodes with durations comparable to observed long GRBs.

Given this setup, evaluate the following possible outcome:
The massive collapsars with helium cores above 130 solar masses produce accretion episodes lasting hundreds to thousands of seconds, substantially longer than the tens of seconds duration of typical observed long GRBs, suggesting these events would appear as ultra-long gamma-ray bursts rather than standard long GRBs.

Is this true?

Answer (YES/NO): NO